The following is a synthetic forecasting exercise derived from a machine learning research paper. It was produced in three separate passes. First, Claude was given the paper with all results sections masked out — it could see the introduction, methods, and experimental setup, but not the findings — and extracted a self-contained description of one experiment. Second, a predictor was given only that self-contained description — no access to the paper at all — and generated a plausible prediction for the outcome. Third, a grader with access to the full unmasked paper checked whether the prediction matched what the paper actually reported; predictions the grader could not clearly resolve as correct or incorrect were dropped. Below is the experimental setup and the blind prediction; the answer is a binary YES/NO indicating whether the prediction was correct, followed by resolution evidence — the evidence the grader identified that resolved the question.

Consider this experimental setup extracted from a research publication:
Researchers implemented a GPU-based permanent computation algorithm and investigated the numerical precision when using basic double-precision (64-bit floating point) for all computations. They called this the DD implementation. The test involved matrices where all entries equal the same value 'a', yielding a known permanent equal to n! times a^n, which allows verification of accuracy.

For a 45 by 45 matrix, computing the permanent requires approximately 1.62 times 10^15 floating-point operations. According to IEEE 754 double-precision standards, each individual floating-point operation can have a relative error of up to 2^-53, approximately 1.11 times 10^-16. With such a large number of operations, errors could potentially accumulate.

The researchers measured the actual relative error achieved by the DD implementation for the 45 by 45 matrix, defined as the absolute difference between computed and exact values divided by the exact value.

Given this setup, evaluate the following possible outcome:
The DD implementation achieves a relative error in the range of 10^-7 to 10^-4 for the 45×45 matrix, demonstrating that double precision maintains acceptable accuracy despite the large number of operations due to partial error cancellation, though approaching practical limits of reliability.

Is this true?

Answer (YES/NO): NO